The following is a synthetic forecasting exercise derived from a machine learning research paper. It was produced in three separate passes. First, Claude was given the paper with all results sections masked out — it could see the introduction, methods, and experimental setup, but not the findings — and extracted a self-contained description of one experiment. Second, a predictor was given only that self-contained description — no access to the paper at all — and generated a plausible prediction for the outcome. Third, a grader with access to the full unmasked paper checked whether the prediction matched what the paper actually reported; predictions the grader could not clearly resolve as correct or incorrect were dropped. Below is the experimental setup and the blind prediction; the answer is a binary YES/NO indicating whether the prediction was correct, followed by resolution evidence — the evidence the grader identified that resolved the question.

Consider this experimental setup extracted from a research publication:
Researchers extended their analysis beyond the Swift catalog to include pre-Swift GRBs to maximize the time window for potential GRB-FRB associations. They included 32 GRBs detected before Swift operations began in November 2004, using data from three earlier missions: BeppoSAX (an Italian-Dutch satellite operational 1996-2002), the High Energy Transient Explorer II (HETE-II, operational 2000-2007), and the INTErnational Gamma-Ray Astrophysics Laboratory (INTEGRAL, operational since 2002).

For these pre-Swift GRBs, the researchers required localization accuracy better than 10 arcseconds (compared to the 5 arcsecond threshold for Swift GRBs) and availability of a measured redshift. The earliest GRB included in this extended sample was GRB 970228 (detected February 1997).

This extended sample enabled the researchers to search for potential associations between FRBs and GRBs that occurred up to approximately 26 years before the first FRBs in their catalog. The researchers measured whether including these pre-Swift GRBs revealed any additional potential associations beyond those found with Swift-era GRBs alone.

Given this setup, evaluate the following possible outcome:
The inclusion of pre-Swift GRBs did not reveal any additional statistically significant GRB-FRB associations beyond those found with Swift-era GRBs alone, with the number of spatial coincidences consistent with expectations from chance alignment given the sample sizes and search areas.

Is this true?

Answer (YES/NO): YES